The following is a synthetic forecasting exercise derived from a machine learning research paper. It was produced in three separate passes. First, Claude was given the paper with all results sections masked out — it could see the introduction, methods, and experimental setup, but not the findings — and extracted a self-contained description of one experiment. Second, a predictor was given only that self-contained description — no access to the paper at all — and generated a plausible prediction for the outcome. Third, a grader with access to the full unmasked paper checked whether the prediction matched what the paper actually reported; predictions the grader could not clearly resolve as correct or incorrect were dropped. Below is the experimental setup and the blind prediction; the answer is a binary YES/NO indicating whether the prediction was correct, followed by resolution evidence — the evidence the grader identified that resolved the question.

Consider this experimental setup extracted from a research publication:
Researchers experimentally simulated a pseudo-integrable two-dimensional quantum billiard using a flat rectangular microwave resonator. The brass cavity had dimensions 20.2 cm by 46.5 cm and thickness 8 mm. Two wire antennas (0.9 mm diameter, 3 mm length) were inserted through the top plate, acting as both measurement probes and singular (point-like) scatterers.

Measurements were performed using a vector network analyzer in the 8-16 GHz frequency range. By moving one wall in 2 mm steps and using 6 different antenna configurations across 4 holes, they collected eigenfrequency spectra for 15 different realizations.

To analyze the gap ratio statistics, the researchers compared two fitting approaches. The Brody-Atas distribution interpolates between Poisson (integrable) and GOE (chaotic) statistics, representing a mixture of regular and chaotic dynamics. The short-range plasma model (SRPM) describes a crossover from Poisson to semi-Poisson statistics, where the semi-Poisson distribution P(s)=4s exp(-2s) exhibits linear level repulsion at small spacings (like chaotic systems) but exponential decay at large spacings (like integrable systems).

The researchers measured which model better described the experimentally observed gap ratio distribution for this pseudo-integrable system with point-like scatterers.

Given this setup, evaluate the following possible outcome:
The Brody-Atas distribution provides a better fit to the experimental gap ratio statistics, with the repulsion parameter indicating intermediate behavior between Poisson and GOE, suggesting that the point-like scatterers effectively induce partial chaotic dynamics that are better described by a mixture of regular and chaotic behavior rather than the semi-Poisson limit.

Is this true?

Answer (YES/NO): NO